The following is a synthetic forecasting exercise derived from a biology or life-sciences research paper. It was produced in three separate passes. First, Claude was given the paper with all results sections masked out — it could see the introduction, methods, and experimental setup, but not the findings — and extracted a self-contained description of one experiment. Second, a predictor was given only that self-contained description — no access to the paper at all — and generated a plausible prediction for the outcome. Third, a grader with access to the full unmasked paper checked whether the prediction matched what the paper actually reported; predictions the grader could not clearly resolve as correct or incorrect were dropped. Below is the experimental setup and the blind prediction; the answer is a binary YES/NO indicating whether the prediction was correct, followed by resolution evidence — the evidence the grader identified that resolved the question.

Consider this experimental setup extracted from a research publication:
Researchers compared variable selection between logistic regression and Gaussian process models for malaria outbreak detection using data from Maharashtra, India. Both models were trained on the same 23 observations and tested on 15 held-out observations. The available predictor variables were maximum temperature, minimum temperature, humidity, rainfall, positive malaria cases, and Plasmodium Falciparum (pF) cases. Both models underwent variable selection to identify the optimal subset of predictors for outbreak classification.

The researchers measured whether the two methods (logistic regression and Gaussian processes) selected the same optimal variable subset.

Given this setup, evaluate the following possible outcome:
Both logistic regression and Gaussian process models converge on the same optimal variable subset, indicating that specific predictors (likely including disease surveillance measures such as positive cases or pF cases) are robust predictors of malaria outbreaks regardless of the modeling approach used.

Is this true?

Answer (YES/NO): NO